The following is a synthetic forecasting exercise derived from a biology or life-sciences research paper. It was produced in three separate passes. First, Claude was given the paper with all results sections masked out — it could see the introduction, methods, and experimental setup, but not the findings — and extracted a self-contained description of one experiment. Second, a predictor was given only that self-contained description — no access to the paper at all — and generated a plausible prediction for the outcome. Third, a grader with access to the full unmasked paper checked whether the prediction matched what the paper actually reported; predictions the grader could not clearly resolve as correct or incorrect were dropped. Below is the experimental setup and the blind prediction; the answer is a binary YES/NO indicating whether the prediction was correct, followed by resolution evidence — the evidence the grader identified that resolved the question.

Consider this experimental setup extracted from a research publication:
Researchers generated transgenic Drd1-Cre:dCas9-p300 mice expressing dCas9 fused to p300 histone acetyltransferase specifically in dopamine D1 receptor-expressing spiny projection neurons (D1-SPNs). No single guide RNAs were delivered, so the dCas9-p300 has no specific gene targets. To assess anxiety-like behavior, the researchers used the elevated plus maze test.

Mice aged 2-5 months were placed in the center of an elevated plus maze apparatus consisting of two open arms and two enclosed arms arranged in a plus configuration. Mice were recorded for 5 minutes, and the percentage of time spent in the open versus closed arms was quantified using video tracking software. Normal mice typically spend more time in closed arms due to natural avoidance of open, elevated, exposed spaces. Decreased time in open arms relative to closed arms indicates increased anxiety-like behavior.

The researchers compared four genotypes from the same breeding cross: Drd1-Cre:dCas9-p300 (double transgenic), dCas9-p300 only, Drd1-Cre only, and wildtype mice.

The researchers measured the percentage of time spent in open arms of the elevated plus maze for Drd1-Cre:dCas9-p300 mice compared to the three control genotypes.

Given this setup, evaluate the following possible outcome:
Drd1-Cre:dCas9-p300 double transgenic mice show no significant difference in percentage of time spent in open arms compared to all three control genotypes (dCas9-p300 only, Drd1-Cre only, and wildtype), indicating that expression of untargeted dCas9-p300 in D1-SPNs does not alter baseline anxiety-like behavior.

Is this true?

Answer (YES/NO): YES